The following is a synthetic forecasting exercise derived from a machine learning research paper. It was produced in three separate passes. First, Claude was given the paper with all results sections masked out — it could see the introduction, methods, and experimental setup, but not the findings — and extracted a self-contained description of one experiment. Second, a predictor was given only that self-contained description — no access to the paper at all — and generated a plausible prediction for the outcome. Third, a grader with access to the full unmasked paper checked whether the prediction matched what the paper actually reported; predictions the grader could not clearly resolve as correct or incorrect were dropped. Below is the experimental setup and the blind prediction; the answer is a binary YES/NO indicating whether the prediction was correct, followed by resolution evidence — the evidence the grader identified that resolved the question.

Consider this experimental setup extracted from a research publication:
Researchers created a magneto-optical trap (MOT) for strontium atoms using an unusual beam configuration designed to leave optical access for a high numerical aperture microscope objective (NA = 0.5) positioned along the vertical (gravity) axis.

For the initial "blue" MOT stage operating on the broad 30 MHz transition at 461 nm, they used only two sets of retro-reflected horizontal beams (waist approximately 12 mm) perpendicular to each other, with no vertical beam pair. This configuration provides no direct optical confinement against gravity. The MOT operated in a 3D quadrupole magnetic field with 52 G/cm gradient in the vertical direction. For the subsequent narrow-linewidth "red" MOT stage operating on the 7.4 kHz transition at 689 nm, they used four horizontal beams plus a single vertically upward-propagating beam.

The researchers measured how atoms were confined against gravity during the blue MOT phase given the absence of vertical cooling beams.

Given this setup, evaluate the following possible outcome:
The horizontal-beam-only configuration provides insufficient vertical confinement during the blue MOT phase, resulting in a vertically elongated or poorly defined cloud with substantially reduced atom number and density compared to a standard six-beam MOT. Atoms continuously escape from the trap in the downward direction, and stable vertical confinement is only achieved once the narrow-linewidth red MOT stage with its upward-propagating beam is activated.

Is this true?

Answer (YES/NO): NO